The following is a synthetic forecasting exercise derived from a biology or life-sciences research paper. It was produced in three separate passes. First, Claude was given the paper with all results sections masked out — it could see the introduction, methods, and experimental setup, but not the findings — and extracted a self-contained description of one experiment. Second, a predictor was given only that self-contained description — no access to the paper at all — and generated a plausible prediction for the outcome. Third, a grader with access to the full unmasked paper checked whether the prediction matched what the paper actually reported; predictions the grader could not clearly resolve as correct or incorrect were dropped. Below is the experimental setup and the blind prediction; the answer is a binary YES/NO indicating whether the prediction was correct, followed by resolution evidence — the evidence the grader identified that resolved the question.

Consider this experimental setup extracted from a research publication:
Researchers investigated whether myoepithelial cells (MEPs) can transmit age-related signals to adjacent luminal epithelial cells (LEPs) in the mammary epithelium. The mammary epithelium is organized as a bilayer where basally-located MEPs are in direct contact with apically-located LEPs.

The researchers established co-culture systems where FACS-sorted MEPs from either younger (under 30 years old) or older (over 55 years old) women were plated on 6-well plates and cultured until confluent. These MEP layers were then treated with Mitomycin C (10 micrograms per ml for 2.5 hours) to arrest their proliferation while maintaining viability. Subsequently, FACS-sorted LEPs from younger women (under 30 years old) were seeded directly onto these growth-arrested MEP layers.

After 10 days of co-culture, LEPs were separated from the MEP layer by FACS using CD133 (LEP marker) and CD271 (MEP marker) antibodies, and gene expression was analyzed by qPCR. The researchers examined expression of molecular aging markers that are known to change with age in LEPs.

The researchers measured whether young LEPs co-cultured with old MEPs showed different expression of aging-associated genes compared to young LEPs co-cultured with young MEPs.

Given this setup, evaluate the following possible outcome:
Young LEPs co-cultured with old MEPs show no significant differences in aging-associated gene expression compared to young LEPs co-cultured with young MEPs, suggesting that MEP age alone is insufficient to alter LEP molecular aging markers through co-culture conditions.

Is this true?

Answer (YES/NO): NO